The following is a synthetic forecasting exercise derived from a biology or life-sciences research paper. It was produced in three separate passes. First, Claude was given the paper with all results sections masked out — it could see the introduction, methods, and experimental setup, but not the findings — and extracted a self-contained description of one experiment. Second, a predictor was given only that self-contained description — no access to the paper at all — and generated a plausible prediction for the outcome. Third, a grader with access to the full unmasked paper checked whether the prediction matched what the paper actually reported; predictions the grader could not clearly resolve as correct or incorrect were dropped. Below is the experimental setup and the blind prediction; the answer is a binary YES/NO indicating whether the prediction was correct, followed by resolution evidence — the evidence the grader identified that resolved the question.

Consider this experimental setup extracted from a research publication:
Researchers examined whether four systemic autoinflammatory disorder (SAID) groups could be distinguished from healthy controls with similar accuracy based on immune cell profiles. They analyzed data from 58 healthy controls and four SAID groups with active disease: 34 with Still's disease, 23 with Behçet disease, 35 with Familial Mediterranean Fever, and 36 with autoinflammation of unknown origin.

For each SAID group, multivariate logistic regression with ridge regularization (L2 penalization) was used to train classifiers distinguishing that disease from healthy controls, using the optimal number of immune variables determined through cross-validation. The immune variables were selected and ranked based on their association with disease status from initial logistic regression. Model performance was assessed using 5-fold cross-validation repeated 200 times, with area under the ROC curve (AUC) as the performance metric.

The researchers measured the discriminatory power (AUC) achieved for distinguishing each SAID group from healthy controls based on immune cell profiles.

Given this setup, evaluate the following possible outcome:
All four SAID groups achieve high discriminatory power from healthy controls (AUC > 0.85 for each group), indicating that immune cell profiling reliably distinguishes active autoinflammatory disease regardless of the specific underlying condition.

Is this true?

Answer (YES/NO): NO